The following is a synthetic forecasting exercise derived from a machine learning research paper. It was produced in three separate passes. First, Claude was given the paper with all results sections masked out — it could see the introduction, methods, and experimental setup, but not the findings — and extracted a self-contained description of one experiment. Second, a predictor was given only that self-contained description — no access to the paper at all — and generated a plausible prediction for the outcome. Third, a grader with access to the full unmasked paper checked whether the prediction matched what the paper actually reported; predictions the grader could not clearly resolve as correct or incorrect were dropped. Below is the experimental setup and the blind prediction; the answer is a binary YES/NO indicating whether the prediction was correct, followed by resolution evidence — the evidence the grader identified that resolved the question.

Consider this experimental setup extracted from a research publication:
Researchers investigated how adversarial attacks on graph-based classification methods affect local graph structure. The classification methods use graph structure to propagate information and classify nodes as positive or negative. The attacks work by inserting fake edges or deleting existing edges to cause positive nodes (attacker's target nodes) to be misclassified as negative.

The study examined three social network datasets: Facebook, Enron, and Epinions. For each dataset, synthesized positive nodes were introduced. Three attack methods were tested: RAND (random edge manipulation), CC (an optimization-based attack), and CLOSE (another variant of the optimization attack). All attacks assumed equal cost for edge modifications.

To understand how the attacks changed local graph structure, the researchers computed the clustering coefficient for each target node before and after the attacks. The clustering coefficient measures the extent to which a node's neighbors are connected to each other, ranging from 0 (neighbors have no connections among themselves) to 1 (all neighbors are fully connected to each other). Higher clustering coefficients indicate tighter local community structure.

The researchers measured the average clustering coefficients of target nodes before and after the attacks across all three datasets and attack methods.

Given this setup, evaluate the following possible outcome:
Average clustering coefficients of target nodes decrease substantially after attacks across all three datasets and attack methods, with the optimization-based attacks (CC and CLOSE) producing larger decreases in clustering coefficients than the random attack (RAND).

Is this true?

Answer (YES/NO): NO